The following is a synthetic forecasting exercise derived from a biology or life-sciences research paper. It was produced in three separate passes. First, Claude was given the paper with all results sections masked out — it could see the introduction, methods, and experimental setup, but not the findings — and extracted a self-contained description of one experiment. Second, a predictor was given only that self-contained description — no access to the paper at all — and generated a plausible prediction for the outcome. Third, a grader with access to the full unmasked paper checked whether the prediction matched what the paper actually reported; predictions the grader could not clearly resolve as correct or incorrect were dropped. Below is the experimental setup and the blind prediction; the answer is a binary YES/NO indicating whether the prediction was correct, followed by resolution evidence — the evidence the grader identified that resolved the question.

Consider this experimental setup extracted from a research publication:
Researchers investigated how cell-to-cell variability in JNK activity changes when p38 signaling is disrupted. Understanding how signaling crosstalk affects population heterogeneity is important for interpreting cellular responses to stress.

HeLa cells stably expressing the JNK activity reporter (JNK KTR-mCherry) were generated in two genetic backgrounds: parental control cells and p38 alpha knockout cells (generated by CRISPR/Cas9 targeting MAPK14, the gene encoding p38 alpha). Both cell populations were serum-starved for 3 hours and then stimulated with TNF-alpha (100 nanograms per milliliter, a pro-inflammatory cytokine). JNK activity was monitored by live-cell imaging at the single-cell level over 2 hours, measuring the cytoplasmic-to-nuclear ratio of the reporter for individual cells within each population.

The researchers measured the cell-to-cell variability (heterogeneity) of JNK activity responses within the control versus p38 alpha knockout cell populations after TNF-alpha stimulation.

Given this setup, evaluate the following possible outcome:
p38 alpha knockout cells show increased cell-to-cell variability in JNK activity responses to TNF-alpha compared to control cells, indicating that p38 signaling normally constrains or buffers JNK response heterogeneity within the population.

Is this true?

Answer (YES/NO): NO